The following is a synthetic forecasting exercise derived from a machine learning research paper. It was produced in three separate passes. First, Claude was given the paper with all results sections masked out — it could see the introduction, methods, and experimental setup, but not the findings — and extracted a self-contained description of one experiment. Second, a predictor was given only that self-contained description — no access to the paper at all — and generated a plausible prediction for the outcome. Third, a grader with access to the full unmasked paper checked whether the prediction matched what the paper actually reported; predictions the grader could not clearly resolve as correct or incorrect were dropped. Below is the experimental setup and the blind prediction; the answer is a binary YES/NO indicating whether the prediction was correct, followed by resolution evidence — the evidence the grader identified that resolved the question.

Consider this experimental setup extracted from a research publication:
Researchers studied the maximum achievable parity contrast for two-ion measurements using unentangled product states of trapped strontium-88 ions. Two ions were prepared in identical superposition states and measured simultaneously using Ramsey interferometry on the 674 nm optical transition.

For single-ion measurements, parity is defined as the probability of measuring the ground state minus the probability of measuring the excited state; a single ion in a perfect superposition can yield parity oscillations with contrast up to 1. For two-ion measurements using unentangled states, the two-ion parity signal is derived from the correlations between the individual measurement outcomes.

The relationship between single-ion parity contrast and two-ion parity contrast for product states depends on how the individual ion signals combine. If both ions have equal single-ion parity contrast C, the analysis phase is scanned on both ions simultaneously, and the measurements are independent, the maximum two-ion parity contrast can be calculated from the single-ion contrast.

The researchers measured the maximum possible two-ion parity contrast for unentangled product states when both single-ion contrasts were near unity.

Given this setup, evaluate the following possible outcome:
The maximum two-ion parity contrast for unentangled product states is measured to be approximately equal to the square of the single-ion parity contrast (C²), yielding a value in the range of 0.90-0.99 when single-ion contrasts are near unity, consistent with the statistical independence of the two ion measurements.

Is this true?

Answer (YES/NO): NO